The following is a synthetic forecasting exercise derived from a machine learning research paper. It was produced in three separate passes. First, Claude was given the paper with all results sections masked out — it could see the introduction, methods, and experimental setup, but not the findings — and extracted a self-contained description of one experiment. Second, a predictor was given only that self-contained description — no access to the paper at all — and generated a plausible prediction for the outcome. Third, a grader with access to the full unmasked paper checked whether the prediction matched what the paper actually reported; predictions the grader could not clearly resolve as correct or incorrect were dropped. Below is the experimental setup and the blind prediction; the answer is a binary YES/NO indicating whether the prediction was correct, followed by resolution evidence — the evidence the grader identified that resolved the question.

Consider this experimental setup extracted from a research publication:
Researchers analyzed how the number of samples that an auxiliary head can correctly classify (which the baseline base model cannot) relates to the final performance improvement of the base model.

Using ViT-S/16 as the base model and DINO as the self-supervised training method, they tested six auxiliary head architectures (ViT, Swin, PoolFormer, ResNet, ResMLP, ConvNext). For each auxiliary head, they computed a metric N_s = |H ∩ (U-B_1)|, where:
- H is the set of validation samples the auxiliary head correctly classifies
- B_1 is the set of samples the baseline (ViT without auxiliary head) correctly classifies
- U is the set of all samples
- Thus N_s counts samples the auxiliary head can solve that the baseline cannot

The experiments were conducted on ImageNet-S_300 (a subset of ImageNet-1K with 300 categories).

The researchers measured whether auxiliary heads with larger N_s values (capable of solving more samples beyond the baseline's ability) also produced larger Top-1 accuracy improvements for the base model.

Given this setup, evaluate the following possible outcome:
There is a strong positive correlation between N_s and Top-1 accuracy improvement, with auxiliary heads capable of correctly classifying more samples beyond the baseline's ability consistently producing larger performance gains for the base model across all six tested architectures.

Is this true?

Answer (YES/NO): YES